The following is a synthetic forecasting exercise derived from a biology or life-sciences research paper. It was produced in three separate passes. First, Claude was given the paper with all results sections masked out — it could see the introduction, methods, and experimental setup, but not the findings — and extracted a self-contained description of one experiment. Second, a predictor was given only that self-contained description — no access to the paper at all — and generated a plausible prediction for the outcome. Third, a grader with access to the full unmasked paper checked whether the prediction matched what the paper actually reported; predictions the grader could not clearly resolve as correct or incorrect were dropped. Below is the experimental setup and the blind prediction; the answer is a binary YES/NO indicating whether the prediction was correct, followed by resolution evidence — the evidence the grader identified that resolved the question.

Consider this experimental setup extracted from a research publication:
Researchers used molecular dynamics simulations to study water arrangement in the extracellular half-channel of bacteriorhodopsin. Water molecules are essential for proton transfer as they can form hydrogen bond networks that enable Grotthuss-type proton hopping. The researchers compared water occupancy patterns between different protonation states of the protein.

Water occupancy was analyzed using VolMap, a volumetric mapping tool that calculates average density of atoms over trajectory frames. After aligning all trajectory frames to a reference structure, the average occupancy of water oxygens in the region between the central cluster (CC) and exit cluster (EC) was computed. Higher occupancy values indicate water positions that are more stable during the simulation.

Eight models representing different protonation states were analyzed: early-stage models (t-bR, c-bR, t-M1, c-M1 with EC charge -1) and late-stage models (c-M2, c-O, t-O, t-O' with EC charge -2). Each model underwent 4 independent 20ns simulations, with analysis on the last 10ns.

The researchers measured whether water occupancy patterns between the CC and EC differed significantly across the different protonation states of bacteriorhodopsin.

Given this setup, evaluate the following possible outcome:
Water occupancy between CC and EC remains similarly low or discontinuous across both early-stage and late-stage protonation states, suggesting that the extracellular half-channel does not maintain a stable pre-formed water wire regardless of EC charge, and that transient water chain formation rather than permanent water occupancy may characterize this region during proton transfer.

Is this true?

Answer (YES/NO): NO